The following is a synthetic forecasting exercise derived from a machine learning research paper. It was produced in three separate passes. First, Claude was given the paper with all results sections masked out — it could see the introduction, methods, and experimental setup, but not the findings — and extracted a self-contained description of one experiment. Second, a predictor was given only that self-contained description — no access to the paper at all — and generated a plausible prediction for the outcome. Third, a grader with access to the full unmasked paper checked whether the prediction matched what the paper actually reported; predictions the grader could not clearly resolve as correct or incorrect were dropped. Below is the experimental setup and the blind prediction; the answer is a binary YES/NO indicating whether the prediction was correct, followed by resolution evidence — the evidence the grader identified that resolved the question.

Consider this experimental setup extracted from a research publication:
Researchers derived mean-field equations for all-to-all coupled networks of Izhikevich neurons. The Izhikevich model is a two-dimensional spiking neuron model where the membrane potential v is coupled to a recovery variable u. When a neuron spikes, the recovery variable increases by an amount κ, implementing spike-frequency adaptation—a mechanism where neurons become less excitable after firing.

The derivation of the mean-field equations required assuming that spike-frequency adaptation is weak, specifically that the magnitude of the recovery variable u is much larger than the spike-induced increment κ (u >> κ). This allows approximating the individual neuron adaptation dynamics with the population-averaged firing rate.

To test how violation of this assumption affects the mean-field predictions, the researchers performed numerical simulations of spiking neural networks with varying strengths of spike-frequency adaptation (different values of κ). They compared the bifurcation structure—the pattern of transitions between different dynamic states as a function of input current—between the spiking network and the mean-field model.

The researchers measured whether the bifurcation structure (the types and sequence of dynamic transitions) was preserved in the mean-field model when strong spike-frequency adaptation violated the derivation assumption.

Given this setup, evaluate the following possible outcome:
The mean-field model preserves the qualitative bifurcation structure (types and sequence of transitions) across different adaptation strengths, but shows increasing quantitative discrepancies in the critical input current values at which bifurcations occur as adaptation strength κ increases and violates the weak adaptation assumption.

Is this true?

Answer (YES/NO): YES